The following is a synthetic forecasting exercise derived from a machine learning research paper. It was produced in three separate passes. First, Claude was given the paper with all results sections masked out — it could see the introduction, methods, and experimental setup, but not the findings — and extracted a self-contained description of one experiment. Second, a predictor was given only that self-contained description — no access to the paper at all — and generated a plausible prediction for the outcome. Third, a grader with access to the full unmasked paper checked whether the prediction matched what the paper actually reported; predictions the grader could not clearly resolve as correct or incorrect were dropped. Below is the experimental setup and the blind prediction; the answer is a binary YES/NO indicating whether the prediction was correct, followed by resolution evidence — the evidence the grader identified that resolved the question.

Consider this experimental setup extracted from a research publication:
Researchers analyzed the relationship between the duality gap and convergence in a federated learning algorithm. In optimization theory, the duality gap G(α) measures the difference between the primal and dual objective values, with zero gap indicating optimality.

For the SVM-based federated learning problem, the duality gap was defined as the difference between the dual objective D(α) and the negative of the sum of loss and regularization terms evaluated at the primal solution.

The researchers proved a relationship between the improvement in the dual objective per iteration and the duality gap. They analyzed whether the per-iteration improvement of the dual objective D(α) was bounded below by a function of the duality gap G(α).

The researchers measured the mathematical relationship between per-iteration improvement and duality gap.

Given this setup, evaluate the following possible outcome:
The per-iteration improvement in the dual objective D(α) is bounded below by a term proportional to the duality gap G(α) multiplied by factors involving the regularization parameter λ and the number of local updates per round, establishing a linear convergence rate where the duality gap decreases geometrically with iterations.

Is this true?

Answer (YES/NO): NO